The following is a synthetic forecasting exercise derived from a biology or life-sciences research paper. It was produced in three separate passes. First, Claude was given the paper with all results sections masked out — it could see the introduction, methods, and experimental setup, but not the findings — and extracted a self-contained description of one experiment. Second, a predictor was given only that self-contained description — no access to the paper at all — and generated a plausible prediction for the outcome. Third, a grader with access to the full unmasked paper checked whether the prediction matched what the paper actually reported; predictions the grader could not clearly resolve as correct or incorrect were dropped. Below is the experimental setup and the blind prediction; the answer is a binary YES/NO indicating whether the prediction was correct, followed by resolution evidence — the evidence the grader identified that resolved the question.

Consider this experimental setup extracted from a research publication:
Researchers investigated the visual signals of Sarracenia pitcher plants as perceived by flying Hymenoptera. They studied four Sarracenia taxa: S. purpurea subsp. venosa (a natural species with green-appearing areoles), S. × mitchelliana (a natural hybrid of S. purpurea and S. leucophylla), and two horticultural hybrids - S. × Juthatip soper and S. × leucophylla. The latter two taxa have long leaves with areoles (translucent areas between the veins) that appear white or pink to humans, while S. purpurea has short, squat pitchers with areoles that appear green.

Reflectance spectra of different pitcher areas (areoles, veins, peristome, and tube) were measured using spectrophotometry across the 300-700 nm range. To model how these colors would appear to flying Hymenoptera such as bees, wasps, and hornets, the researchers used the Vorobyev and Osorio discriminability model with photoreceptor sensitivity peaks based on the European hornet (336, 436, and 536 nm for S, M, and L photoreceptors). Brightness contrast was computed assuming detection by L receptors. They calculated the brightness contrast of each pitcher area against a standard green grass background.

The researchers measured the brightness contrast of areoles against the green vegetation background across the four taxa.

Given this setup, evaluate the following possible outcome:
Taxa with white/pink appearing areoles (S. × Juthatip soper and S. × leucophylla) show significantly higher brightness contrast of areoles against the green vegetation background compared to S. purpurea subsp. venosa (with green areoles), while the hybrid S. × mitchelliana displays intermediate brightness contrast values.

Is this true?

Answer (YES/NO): NO